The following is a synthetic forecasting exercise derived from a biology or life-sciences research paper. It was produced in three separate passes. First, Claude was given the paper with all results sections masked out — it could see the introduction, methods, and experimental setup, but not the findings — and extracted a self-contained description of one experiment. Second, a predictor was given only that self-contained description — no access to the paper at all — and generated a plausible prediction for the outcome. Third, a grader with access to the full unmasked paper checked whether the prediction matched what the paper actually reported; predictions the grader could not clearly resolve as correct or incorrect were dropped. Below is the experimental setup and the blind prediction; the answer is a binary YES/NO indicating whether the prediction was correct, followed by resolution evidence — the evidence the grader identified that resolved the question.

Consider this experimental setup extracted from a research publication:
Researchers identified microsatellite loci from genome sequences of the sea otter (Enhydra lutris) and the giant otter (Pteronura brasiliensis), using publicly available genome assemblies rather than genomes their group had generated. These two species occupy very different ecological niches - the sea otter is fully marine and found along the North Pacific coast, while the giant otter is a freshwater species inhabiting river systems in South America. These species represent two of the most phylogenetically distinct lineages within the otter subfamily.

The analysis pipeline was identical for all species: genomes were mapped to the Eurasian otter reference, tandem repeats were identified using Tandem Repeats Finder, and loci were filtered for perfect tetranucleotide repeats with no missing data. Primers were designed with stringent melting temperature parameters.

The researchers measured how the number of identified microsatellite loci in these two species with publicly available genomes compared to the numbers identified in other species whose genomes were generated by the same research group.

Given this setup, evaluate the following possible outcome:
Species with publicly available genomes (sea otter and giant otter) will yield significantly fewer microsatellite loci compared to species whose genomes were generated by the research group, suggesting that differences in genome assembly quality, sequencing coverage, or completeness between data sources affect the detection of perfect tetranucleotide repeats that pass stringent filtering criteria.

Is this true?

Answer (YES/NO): NO